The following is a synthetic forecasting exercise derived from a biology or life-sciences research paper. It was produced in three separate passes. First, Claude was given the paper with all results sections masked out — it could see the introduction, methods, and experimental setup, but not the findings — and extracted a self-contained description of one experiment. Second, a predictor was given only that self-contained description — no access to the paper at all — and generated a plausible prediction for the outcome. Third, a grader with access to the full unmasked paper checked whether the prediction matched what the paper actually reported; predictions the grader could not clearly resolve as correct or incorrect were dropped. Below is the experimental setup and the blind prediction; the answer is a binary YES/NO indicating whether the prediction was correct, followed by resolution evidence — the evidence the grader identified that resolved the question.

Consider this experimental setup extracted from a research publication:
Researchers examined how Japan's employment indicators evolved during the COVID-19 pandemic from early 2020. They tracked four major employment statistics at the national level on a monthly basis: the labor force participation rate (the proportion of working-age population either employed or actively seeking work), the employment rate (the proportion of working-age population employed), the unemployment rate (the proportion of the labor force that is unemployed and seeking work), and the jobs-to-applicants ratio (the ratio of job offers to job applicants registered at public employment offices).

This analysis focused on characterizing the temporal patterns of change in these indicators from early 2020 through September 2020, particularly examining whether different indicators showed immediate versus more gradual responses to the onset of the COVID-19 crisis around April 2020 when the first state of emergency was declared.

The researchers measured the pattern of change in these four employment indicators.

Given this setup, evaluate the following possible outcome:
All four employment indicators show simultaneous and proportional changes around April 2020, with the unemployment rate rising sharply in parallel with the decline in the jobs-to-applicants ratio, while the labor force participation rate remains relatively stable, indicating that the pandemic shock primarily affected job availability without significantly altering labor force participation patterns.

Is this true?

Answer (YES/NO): NO